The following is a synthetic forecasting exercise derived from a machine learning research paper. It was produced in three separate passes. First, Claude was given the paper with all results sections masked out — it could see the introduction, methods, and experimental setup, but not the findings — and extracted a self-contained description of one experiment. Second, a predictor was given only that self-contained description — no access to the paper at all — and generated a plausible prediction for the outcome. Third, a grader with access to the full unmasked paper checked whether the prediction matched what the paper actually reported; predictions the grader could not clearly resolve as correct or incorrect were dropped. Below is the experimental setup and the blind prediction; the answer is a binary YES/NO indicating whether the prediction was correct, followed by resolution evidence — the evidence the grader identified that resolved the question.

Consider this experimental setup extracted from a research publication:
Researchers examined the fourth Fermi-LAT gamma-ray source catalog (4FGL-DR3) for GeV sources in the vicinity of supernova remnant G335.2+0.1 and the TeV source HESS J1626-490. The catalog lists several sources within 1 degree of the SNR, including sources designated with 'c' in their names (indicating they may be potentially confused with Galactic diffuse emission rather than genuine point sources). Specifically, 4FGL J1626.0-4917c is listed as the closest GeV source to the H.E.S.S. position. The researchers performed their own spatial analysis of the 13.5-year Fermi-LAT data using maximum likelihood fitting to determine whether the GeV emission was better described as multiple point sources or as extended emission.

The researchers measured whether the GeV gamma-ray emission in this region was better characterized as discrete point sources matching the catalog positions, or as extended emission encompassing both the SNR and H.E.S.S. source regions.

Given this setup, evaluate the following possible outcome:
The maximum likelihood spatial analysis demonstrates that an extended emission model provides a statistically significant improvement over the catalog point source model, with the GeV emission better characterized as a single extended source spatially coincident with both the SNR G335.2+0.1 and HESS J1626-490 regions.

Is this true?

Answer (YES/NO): NO